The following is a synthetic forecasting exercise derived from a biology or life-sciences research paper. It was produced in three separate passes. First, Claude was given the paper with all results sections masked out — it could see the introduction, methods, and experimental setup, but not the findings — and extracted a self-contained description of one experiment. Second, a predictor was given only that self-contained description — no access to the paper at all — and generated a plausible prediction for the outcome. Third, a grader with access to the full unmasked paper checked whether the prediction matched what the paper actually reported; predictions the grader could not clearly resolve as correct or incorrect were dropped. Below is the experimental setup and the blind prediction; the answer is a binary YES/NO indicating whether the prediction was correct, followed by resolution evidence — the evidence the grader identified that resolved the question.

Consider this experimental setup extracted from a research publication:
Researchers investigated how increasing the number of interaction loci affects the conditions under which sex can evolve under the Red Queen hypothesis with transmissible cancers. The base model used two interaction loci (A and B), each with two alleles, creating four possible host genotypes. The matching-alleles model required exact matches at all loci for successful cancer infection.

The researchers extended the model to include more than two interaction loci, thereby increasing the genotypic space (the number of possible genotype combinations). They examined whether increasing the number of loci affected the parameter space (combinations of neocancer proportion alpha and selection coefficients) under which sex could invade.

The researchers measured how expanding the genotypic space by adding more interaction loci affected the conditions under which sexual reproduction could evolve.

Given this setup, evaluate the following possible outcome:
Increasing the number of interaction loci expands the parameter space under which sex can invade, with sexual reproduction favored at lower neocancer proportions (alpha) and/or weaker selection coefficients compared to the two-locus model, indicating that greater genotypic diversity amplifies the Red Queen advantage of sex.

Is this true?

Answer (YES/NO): NO